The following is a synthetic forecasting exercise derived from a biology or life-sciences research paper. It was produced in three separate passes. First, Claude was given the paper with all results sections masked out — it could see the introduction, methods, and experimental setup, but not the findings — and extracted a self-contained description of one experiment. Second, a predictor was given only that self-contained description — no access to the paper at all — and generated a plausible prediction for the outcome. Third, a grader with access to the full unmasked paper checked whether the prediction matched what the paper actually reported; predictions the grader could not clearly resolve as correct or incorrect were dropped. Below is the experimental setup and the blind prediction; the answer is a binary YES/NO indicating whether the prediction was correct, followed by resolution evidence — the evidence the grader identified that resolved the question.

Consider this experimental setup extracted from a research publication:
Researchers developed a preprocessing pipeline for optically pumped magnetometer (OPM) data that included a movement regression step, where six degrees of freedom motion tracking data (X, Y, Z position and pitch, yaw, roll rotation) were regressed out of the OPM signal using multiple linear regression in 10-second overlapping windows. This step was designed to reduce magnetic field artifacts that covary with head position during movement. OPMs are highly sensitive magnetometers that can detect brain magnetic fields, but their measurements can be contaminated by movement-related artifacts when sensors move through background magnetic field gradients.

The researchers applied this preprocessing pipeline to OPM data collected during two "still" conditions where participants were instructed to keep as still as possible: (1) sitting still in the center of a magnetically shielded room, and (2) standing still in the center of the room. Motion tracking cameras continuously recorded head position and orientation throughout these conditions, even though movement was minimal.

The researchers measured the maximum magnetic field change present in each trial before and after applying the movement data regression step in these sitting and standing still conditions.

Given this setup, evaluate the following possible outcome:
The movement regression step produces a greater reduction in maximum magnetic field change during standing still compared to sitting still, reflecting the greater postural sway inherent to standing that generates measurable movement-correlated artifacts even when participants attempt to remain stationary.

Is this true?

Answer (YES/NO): NO